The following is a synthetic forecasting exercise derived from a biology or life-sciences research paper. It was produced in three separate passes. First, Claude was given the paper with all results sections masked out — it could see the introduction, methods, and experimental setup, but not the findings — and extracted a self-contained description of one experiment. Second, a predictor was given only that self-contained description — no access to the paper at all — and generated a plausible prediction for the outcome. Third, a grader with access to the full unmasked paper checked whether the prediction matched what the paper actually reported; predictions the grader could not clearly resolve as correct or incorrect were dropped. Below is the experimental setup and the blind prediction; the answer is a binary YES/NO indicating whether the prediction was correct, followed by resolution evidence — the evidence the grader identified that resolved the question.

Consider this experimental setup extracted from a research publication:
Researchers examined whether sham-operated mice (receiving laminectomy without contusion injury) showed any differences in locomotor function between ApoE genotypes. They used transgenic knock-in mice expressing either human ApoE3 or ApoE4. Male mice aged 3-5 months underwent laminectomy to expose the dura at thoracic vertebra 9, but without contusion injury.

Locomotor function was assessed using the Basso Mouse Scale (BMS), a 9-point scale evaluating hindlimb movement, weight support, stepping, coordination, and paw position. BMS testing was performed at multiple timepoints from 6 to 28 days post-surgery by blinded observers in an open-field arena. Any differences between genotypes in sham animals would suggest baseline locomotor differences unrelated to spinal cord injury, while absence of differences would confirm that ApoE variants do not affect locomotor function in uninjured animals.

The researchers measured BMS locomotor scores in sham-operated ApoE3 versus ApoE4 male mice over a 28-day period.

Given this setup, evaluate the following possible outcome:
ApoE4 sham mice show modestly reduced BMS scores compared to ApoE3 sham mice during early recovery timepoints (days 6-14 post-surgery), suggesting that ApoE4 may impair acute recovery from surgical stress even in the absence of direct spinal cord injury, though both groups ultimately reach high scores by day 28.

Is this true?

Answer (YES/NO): NO